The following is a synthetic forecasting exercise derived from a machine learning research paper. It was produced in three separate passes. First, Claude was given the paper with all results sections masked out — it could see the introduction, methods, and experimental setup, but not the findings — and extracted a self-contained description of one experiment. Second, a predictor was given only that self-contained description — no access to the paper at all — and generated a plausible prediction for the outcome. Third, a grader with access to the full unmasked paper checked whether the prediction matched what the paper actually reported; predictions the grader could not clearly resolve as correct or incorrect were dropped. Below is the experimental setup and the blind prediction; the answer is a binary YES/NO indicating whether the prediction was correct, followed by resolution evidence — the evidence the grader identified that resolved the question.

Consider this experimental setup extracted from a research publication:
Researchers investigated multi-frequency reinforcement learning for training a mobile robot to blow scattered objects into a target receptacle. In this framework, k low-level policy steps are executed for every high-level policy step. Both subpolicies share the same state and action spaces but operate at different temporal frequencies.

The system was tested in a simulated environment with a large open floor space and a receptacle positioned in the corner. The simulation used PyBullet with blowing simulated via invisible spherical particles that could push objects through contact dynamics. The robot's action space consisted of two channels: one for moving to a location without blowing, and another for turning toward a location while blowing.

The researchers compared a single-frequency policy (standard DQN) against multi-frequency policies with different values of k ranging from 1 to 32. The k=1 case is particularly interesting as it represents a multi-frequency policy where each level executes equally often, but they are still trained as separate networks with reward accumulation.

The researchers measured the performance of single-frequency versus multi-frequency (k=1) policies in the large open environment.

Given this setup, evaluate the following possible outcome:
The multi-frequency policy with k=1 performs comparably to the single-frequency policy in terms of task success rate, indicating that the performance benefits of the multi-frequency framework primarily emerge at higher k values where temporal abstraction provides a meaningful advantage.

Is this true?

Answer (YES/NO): YES